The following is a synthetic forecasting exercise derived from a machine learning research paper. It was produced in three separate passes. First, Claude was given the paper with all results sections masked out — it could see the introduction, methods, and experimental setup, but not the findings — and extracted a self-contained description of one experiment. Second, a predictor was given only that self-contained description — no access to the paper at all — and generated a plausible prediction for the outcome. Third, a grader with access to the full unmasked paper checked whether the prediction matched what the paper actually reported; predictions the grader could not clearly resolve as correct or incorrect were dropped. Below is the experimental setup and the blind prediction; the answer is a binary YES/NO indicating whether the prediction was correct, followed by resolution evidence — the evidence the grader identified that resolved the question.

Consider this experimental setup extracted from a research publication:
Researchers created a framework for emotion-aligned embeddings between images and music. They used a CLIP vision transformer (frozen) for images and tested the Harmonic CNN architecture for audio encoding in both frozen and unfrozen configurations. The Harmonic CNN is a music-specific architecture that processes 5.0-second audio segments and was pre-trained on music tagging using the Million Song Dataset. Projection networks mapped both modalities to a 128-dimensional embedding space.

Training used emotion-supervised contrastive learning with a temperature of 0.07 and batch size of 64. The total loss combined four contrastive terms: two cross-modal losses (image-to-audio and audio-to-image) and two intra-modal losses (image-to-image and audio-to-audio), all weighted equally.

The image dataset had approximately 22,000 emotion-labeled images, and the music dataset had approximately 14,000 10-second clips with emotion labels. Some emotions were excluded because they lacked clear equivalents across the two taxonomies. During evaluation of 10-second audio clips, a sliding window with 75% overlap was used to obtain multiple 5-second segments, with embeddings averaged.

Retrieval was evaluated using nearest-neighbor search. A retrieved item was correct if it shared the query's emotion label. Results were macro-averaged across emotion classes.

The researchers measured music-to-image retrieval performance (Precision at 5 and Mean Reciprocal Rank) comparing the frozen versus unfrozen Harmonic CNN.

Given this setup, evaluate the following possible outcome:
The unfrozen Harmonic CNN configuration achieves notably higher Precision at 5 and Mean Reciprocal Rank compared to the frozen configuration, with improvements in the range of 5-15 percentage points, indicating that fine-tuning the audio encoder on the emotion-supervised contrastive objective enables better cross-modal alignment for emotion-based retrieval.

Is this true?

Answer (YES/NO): NO